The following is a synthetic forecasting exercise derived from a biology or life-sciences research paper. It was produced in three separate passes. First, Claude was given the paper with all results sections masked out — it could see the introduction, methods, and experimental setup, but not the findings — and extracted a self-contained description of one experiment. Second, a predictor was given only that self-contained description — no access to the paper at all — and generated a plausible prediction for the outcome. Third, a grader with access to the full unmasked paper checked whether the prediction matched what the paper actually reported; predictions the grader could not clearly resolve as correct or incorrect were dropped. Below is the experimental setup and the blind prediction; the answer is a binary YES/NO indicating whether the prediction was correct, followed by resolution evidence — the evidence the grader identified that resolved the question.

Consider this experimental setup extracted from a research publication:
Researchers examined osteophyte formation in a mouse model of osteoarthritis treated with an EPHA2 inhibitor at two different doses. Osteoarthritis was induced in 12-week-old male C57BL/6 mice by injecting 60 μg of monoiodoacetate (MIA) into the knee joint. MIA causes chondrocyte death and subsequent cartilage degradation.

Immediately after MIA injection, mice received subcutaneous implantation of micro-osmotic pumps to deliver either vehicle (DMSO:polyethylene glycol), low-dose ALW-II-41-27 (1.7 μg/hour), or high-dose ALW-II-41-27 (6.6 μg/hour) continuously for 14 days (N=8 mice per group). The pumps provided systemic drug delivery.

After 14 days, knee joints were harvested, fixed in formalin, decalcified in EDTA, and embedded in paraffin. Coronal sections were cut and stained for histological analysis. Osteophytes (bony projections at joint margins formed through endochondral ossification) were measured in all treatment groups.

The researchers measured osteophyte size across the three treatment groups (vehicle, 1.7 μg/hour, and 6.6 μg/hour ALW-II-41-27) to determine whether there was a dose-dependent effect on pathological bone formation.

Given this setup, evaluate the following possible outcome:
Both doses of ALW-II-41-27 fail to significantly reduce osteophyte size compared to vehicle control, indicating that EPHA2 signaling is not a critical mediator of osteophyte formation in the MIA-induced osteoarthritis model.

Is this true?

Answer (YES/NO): NO